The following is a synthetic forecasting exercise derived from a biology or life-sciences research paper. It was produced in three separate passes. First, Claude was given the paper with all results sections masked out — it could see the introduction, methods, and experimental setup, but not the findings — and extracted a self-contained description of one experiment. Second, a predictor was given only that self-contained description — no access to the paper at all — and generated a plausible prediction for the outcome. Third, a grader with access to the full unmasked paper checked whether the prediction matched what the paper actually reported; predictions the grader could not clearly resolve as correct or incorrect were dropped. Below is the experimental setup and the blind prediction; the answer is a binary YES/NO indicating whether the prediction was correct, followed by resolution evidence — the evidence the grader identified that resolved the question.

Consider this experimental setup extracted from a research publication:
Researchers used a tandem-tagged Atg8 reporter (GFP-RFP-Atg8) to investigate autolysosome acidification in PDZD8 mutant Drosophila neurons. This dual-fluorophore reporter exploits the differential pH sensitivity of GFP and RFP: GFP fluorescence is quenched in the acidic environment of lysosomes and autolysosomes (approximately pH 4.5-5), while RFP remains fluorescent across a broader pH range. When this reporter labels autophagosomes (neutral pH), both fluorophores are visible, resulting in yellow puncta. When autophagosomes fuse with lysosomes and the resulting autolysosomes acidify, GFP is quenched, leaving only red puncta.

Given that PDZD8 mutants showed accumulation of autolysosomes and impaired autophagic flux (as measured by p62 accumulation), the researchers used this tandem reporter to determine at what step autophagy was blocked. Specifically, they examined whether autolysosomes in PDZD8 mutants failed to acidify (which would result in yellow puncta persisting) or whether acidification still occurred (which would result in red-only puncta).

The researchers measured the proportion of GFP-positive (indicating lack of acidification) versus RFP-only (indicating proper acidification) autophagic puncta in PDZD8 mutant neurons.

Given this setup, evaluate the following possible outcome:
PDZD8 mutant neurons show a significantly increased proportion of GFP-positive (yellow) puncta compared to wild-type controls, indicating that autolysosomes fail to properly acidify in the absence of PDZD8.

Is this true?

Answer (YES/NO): NO